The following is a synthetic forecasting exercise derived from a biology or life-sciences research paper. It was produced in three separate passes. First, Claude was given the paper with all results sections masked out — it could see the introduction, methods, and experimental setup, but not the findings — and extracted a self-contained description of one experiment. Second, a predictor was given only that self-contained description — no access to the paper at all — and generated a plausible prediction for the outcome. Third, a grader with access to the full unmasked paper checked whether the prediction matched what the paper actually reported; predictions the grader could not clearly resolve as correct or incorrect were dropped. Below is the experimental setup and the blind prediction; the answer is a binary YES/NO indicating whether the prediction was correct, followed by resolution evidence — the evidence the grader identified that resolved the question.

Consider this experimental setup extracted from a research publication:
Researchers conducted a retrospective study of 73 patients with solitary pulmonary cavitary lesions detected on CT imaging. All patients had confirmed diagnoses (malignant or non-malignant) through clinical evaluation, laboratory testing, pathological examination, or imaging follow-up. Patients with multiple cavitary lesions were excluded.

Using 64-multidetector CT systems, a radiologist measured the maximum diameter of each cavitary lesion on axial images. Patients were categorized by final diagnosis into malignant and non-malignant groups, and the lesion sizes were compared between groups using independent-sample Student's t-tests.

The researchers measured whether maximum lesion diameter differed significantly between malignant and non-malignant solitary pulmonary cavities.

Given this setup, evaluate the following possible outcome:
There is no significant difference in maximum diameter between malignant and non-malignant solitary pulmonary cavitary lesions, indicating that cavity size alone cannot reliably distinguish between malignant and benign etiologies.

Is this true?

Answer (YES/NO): NO